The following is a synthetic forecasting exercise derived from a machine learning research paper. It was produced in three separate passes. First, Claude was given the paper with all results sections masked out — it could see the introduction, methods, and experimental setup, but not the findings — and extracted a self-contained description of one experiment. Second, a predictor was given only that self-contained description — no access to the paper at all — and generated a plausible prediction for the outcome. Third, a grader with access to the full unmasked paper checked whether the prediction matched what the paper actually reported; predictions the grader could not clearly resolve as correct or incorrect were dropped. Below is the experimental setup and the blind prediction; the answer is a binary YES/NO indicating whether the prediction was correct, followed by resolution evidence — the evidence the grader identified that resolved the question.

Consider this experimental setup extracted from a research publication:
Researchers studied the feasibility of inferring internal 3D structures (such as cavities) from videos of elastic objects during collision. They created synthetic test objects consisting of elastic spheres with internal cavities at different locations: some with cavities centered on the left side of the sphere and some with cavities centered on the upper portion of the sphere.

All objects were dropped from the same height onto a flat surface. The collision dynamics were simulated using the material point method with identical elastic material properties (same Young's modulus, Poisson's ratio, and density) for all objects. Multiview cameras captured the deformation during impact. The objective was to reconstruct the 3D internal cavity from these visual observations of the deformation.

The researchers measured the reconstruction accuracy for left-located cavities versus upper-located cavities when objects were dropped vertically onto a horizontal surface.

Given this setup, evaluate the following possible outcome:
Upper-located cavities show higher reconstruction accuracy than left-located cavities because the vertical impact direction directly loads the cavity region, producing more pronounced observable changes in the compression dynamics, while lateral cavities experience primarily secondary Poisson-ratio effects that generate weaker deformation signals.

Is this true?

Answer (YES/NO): YES